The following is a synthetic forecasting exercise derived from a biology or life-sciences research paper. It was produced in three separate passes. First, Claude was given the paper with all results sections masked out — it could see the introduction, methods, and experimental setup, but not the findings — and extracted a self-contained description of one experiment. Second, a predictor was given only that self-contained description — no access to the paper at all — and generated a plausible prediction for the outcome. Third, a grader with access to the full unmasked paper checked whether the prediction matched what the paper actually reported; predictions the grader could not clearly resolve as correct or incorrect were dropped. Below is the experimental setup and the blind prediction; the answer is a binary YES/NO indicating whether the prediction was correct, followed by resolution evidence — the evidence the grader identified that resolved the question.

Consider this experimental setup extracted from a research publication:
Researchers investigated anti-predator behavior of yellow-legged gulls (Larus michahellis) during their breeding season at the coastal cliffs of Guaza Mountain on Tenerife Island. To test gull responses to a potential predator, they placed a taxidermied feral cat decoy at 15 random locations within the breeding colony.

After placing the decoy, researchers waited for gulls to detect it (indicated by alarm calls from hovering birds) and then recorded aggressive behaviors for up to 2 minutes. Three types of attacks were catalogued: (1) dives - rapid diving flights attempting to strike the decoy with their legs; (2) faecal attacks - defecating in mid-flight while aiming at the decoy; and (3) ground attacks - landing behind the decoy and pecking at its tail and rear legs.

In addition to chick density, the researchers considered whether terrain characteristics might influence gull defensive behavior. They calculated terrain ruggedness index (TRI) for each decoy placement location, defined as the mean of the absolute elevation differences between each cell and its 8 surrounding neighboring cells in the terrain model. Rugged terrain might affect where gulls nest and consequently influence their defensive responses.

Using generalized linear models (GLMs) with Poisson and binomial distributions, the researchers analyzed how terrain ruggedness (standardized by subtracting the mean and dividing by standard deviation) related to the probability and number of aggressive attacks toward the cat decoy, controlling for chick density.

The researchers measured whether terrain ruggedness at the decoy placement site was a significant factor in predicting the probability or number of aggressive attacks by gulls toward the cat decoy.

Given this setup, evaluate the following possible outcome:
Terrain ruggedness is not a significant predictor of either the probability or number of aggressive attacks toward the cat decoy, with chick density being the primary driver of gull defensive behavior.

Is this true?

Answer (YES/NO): NO